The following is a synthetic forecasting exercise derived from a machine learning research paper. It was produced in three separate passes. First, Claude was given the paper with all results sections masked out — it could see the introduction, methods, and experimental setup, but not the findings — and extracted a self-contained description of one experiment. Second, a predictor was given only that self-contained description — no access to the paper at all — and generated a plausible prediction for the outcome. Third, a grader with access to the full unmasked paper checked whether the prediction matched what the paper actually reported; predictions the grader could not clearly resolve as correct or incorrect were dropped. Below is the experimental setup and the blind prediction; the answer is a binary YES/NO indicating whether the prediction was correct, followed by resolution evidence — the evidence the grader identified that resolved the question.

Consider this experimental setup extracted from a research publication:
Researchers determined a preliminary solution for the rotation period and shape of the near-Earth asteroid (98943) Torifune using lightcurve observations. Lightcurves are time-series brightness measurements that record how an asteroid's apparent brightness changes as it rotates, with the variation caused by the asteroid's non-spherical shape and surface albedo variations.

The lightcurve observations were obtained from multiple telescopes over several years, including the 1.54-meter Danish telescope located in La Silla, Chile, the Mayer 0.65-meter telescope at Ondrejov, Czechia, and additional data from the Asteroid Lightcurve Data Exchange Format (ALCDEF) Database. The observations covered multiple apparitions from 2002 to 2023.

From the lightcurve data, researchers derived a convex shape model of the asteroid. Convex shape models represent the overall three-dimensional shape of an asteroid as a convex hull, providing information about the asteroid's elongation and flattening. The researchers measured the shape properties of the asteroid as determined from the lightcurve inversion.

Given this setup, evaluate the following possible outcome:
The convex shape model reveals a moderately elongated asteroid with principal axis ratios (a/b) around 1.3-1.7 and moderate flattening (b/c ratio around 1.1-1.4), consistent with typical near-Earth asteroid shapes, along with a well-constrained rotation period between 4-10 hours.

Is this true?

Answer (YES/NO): NO